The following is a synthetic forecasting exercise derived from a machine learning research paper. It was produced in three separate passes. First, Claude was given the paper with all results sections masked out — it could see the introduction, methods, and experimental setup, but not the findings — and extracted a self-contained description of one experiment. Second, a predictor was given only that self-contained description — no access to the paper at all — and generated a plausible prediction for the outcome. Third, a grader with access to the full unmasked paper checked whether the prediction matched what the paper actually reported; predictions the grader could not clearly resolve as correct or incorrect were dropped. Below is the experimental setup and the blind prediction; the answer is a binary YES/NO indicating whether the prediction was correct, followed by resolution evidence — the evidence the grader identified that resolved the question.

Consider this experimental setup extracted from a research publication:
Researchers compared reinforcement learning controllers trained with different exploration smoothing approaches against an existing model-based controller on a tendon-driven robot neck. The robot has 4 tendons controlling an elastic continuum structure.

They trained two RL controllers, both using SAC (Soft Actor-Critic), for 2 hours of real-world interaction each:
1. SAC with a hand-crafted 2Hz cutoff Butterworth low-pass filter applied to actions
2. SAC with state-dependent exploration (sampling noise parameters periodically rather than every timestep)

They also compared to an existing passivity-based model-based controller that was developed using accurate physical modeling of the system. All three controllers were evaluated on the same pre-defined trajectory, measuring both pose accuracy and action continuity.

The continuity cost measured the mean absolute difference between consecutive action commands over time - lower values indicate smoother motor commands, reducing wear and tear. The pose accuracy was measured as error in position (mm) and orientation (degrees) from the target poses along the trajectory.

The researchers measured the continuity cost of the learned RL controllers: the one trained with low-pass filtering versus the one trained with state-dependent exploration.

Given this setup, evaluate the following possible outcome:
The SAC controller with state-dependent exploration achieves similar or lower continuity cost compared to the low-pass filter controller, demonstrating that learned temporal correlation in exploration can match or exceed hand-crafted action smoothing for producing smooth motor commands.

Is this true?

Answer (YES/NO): YES